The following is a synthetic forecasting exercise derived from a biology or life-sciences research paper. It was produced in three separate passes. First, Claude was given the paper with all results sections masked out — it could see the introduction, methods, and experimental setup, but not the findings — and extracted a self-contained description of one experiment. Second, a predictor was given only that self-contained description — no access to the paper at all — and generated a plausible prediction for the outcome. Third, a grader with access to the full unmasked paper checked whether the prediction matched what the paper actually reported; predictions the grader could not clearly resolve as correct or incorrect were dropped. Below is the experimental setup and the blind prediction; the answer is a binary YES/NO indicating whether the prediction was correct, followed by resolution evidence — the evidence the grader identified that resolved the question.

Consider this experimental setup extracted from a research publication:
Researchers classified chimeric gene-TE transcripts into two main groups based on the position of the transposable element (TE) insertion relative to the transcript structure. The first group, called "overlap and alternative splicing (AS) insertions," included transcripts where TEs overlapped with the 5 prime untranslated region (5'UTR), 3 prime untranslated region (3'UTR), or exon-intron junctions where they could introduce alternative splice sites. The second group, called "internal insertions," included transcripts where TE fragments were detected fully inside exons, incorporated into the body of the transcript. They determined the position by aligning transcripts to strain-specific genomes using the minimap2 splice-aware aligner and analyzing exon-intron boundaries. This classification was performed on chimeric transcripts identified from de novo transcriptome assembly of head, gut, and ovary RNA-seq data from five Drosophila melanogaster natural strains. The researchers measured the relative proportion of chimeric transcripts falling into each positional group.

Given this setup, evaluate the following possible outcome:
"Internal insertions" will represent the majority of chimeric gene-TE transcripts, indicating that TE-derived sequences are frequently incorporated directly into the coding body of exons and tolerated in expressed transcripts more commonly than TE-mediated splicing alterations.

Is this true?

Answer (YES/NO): YES